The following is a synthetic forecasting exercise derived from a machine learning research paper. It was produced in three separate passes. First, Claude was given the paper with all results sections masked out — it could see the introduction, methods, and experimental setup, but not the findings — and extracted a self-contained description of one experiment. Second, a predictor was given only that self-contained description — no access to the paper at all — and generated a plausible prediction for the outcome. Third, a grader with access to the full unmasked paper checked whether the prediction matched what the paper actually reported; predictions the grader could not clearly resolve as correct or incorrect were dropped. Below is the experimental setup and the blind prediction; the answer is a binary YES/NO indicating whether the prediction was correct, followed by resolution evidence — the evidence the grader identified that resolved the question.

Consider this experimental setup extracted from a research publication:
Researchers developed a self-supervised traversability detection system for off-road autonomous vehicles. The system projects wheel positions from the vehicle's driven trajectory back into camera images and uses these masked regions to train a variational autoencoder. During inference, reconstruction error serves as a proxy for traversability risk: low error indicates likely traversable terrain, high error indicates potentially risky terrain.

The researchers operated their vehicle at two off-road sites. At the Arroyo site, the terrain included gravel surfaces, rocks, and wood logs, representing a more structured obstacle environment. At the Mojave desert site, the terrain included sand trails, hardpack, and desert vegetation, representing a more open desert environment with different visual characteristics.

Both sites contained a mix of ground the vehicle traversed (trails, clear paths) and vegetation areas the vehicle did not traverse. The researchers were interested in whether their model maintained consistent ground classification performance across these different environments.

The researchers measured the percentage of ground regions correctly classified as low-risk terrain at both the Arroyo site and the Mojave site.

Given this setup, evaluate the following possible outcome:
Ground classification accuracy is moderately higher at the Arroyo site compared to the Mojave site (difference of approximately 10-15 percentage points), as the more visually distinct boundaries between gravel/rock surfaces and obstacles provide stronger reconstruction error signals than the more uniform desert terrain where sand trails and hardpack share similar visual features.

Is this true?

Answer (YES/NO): NO